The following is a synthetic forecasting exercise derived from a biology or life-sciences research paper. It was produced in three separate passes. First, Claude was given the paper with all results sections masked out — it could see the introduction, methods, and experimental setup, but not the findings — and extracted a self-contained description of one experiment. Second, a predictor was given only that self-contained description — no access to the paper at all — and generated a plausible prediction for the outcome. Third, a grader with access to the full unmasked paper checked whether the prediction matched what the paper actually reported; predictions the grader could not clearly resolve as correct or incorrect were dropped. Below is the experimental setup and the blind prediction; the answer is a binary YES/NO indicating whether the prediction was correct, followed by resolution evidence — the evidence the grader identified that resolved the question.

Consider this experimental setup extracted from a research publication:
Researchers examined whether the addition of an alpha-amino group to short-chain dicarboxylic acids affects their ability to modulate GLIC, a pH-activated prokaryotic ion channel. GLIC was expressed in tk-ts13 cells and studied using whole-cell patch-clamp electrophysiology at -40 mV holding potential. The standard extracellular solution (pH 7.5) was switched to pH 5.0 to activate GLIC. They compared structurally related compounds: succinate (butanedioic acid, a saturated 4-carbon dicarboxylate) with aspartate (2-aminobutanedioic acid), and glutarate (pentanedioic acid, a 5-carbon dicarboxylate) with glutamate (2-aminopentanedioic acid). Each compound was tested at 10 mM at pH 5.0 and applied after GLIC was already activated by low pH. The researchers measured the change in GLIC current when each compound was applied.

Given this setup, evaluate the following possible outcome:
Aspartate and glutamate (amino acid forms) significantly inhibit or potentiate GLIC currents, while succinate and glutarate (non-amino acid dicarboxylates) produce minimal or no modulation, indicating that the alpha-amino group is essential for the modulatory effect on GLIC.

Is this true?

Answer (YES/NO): NO